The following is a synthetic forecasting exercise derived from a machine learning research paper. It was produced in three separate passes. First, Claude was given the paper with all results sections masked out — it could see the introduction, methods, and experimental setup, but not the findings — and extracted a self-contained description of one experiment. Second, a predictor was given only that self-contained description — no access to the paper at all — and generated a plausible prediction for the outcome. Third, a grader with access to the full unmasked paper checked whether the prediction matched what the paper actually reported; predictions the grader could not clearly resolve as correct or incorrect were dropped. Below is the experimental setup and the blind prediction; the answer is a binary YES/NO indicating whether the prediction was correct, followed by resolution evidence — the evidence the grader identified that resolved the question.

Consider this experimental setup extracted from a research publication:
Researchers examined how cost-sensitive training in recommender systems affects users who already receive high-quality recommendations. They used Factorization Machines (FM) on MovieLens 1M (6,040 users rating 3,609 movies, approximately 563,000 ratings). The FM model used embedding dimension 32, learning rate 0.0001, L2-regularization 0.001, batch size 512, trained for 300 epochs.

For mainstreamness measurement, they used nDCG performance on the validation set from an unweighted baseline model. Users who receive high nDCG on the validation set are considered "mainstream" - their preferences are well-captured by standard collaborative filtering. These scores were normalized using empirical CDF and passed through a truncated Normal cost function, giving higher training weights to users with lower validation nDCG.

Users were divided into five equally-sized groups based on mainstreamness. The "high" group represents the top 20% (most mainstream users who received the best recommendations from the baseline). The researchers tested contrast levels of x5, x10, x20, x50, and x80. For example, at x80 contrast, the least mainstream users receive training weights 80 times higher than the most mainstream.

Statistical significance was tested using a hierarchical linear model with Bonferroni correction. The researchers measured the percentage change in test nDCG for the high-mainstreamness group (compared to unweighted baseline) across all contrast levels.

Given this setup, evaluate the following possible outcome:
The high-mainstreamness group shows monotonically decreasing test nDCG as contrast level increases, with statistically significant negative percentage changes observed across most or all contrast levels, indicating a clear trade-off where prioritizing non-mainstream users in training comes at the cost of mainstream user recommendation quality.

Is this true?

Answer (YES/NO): YES